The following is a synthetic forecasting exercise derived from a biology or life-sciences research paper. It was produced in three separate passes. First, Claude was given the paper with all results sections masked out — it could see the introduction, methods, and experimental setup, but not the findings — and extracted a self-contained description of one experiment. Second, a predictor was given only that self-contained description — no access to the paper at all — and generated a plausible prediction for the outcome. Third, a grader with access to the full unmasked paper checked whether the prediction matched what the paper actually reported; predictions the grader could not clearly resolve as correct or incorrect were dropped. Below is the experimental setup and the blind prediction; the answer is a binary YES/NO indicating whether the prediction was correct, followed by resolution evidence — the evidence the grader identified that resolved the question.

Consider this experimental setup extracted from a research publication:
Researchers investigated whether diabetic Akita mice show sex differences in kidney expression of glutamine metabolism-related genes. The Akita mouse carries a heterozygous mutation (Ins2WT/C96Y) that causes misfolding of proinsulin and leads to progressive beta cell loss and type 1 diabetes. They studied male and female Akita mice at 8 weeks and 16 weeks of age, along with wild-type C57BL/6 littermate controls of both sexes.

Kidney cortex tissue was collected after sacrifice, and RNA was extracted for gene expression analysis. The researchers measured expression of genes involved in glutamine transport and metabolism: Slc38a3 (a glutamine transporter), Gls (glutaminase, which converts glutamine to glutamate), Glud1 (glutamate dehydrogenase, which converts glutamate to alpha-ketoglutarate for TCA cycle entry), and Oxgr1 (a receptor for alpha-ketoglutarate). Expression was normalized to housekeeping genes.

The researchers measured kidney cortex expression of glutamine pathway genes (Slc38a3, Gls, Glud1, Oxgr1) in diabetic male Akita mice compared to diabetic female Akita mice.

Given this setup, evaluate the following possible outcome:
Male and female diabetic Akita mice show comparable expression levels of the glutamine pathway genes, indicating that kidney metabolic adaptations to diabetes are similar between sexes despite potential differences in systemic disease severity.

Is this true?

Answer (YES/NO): NO